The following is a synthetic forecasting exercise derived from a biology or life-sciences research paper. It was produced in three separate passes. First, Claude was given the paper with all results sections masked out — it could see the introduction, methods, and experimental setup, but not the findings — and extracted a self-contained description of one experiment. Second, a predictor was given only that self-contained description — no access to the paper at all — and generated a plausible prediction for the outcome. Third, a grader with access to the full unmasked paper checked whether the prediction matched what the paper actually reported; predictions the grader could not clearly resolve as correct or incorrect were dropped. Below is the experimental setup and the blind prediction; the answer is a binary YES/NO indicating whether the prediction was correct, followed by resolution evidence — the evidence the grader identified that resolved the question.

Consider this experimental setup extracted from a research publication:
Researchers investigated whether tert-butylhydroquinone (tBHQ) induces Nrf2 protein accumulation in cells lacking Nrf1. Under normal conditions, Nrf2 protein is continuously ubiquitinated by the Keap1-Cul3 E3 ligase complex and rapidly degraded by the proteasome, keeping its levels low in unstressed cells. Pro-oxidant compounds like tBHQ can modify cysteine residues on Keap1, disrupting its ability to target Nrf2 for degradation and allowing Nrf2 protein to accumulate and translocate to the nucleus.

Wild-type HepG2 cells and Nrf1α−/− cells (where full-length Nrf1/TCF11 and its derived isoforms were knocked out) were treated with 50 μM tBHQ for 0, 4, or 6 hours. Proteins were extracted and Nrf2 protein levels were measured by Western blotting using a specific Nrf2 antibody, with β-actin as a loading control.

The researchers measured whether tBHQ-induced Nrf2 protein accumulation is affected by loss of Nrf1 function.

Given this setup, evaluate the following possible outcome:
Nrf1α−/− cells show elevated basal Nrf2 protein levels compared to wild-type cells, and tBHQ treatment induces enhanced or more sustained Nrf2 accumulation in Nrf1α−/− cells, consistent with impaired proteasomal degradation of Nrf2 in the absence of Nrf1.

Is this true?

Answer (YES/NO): NO